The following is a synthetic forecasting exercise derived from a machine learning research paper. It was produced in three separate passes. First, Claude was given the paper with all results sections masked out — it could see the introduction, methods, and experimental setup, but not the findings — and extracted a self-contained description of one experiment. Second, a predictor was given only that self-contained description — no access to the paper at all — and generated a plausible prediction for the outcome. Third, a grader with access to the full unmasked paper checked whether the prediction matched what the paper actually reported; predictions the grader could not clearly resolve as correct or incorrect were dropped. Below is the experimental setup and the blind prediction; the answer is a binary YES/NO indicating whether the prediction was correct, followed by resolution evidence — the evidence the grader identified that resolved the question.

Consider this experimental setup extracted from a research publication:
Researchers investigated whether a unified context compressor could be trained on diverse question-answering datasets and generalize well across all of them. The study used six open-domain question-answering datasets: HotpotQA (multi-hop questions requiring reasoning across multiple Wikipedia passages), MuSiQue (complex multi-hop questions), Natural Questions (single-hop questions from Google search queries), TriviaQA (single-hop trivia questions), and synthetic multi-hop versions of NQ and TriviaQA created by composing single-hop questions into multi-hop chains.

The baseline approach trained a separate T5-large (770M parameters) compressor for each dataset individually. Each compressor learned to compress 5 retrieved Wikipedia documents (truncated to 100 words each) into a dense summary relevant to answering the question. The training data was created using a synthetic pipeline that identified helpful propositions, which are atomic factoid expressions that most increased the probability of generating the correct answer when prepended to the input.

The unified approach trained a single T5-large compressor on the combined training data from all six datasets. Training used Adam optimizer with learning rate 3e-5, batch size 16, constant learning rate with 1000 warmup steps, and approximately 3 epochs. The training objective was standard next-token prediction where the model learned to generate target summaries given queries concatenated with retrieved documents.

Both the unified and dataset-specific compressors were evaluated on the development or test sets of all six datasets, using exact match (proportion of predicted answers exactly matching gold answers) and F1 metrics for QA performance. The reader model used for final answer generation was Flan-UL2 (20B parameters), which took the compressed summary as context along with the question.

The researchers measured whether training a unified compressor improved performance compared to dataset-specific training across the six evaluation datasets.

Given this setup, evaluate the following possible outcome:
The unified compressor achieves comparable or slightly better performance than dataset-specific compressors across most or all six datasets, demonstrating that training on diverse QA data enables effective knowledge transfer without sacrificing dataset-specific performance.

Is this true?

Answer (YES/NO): NO